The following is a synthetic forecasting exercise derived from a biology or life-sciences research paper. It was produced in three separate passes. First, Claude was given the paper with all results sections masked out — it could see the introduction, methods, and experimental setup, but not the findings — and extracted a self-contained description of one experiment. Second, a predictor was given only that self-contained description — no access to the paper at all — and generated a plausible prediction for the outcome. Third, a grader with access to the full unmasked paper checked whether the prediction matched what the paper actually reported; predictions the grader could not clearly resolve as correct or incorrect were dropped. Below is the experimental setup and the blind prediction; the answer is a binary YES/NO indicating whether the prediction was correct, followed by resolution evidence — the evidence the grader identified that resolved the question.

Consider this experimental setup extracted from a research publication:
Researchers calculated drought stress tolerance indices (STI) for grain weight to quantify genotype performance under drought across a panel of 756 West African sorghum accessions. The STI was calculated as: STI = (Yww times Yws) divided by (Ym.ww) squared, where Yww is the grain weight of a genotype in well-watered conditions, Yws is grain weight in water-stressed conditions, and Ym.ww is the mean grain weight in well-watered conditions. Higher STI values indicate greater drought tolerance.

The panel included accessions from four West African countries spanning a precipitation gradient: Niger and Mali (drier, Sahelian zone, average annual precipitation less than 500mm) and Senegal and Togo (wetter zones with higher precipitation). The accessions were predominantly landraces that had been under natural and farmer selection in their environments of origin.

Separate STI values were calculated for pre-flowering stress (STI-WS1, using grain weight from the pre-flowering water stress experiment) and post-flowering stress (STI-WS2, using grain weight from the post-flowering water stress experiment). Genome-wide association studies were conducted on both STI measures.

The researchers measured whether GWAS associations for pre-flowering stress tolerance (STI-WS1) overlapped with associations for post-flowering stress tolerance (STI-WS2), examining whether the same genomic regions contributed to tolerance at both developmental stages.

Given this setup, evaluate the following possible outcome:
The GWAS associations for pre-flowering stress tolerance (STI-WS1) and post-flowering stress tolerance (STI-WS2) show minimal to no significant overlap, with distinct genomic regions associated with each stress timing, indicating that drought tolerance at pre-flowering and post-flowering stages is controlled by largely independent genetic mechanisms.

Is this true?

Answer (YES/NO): NO